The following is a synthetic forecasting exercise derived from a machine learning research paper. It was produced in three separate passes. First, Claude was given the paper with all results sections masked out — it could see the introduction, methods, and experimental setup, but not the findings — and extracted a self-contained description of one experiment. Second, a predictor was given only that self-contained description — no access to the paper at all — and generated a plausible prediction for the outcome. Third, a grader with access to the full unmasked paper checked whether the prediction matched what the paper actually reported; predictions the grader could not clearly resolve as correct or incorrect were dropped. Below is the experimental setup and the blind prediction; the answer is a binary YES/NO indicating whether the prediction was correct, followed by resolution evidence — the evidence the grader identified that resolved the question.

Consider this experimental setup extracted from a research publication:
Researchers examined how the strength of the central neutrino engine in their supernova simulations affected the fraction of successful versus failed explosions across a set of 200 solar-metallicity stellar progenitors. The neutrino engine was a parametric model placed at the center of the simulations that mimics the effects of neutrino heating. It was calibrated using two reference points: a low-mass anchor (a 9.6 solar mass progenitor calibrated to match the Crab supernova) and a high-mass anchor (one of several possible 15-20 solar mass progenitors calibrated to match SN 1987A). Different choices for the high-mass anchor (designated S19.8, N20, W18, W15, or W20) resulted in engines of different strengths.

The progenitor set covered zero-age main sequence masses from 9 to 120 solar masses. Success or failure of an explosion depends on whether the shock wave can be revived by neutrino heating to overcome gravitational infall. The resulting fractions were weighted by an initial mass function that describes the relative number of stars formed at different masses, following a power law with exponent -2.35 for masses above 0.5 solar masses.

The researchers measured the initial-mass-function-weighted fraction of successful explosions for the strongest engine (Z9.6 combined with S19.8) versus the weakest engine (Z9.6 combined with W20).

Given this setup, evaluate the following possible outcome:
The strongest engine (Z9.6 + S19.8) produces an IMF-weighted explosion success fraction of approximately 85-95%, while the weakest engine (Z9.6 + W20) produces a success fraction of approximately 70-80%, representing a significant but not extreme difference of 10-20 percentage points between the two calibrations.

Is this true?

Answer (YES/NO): NO